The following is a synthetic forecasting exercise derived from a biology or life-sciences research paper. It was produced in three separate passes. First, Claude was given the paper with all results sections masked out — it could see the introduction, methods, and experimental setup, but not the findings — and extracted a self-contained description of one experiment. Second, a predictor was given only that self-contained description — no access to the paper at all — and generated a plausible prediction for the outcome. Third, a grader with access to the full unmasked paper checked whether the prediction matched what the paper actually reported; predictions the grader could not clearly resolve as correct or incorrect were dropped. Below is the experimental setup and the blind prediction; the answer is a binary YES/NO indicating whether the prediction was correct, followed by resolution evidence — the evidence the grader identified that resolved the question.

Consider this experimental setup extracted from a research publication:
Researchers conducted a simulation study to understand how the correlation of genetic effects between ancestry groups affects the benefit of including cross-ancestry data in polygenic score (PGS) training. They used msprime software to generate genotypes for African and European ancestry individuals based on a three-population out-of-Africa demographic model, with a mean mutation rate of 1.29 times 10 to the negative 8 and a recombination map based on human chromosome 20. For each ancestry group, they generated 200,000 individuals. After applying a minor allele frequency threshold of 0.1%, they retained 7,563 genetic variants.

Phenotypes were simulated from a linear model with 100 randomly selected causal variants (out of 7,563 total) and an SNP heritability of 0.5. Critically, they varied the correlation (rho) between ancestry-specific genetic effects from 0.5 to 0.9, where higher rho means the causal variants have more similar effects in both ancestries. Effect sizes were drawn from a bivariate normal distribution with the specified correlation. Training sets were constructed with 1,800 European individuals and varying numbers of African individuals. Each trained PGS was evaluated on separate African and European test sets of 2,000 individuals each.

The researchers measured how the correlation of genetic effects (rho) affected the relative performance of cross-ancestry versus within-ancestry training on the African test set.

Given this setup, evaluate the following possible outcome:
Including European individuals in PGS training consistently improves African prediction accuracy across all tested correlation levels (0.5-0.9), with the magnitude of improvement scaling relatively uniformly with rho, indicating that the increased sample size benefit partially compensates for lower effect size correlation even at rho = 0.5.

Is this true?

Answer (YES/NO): NO